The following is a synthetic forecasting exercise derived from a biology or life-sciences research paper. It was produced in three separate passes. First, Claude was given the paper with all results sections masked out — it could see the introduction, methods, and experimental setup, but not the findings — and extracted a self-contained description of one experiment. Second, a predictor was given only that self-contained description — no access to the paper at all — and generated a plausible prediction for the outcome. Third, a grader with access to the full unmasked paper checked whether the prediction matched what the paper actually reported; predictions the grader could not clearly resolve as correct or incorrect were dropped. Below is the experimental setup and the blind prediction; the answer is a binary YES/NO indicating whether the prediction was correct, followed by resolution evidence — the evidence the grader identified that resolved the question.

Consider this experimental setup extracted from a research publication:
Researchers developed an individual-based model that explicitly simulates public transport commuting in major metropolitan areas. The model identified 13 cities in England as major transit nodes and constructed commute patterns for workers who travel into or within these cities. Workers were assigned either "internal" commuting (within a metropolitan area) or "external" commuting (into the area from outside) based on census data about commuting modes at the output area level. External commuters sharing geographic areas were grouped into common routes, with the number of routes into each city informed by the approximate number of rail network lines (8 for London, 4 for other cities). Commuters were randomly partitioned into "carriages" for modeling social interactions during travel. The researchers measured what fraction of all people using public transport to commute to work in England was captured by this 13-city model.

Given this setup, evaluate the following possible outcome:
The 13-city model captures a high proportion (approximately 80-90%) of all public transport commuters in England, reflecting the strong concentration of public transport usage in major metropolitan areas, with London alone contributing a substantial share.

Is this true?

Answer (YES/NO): NO